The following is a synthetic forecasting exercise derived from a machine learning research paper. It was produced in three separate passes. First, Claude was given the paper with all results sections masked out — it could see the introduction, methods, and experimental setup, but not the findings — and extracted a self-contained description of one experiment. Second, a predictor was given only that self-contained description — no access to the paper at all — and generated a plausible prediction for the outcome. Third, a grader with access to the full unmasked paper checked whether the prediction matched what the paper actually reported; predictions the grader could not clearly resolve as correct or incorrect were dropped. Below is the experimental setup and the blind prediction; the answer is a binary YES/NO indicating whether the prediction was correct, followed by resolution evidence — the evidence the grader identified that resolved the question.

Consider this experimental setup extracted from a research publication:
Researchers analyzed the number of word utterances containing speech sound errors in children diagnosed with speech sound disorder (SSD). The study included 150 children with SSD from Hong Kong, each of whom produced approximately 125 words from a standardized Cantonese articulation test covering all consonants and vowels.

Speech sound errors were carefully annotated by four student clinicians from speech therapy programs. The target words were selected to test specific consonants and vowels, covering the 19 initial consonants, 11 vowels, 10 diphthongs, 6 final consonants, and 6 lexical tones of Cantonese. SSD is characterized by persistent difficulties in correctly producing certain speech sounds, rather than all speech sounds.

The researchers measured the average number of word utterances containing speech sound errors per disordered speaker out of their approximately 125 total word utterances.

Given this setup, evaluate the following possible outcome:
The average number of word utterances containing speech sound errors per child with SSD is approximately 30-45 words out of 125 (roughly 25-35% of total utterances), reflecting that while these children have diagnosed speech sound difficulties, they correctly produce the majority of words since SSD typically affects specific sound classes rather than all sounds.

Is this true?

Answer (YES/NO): NO